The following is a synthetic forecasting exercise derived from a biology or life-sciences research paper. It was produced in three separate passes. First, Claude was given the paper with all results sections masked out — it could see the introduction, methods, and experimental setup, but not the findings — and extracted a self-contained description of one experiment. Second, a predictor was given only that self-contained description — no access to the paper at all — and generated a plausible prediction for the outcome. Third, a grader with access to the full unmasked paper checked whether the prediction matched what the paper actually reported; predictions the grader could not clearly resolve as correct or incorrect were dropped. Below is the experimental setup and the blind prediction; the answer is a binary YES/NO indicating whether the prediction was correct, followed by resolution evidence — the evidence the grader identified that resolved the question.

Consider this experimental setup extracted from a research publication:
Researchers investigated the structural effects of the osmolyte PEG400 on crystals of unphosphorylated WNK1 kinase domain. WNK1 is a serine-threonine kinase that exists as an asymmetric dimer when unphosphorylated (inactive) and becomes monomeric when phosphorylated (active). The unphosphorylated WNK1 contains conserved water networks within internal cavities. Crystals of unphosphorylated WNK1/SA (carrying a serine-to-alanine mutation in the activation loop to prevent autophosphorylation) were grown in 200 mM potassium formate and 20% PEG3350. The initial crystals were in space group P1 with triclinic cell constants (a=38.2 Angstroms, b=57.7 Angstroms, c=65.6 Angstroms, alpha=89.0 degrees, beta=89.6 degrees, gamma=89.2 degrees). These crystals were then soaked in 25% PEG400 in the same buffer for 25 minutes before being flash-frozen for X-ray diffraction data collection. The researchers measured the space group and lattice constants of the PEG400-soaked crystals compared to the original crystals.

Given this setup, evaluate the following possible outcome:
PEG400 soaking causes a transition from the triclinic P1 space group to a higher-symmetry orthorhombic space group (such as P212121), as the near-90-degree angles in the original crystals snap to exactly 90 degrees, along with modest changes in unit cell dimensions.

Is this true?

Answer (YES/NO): NO